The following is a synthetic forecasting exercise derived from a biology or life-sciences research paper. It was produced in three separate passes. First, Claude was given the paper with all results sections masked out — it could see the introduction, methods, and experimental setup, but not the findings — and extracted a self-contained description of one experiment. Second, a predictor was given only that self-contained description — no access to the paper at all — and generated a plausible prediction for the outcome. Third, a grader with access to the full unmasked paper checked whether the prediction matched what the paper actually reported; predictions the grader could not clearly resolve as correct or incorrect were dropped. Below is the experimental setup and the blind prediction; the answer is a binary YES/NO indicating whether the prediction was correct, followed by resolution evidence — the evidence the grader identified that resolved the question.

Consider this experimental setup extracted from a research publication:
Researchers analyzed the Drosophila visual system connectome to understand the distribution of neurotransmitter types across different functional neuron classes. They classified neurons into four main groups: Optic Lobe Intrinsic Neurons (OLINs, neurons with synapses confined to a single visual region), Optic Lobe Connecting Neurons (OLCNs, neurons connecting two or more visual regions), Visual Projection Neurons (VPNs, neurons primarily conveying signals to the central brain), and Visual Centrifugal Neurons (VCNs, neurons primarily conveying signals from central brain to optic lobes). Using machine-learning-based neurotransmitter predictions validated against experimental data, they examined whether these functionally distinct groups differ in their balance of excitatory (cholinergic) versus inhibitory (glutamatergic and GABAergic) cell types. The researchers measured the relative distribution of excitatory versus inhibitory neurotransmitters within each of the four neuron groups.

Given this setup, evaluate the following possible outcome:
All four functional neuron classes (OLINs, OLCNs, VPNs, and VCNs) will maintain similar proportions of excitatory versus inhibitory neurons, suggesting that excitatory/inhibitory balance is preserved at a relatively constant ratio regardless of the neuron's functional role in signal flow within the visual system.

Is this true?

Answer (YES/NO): NO